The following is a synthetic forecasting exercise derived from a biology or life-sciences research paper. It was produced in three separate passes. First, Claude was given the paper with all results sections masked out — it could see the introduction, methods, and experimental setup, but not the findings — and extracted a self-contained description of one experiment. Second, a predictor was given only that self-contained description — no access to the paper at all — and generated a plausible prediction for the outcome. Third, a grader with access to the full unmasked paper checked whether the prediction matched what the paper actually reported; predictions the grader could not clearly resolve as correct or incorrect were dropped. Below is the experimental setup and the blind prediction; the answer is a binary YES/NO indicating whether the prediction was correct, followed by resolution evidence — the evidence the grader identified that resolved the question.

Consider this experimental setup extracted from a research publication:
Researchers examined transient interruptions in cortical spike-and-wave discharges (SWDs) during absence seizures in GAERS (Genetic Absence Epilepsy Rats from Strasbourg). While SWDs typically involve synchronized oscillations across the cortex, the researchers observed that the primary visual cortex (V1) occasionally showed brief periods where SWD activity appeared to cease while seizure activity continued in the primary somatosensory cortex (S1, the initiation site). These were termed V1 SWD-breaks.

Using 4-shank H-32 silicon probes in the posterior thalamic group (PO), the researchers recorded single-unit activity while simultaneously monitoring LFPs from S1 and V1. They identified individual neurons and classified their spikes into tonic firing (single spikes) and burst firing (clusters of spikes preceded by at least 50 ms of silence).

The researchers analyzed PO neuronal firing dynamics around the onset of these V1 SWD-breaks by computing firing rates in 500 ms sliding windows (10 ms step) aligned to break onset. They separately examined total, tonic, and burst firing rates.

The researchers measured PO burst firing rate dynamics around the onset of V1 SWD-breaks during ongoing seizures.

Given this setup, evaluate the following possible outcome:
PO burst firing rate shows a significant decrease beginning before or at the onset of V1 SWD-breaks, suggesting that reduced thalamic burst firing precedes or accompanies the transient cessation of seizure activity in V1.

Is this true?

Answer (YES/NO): YES